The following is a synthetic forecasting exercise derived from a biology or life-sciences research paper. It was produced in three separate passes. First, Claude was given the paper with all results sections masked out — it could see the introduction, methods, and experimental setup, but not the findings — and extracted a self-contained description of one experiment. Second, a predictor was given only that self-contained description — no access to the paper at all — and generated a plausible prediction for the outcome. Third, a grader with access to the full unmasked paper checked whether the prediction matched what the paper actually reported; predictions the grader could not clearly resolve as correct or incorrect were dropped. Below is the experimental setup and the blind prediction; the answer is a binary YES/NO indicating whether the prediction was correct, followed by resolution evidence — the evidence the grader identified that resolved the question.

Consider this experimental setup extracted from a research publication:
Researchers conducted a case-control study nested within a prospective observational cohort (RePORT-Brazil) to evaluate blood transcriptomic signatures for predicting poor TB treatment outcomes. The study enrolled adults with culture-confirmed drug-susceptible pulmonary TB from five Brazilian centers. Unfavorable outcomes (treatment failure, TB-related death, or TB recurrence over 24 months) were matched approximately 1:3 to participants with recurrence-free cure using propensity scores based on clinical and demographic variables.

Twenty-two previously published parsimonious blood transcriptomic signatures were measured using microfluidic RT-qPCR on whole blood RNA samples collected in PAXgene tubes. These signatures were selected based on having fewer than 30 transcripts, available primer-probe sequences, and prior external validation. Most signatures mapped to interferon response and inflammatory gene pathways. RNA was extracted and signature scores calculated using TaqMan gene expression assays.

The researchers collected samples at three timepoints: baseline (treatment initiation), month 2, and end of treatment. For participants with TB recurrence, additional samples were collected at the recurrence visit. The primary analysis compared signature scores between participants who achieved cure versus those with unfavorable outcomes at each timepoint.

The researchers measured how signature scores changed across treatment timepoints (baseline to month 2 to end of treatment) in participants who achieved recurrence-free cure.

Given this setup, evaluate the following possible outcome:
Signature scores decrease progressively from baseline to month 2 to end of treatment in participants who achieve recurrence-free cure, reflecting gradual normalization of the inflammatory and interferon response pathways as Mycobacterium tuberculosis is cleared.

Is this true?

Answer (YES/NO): YES